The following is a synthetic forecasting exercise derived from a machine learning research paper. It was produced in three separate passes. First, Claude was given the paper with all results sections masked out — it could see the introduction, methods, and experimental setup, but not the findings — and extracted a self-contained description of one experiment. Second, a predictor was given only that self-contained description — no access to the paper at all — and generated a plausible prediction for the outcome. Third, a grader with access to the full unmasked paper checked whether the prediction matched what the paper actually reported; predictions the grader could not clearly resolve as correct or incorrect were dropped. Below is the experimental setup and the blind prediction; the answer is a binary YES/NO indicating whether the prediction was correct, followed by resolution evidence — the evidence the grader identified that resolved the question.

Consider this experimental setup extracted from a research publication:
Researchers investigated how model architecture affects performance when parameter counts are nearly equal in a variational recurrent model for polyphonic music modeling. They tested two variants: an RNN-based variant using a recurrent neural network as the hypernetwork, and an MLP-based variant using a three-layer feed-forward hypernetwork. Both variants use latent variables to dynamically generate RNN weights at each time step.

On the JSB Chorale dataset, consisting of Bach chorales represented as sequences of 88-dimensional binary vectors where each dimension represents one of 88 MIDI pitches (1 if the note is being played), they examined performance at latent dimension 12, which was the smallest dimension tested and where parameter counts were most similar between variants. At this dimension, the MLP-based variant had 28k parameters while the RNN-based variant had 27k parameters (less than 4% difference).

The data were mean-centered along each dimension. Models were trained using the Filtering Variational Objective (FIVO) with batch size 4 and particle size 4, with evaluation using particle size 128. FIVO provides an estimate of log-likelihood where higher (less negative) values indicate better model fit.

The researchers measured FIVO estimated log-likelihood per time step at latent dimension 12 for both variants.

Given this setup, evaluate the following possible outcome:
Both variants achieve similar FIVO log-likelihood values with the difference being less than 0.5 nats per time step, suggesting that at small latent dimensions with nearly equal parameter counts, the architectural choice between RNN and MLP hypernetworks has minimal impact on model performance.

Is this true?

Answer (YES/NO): YES